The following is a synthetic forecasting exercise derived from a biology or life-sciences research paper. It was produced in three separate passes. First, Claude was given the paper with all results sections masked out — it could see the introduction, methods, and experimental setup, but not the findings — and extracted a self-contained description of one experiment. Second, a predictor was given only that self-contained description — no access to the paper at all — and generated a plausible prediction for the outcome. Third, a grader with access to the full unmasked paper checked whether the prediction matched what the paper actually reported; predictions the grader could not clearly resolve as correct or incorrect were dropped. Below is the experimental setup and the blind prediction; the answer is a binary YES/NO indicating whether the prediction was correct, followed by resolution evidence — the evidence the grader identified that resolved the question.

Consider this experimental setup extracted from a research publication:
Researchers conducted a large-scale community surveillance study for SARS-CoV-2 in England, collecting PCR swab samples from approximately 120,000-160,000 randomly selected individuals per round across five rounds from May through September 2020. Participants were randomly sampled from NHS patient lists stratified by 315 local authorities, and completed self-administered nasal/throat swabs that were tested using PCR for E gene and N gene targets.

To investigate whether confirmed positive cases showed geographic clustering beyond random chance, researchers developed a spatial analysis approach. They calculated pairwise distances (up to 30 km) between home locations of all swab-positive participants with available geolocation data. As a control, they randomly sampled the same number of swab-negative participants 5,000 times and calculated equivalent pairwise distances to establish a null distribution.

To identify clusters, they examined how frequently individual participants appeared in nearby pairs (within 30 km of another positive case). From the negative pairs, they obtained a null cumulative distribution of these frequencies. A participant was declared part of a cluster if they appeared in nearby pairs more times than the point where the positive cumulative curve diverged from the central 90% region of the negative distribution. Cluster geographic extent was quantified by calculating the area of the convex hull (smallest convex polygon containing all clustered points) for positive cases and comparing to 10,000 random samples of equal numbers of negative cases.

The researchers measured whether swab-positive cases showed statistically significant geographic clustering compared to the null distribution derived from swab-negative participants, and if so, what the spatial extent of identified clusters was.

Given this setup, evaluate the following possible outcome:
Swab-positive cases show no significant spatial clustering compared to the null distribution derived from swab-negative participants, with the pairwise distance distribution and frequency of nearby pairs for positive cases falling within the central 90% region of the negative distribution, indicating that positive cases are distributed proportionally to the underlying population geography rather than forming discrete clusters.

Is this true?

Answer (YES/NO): NO